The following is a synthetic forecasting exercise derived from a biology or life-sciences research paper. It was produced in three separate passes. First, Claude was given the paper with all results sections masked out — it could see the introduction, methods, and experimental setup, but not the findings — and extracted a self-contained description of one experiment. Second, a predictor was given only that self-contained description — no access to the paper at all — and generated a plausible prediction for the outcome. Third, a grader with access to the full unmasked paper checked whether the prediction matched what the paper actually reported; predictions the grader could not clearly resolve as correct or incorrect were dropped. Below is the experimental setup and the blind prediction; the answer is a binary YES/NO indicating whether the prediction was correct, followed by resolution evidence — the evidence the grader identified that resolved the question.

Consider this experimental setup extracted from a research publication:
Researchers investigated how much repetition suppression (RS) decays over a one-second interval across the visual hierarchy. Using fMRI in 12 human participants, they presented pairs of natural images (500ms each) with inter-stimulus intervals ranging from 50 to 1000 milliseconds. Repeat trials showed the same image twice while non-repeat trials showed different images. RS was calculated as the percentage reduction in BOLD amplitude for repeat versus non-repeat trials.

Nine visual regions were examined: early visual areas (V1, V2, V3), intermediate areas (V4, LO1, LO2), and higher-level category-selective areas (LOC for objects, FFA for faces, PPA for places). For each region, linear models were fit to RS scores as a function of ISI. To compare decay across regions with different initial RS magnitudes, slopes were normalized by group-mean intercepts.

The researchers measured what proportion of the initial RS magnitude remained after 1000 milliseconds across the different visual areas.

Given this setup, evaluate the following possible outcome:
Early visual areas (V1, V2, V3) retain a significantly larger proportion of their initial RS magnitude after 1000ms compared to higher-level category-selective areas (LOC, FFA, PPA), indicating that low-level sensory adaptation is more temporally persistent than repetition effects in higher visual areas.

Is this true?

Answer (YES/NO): NO